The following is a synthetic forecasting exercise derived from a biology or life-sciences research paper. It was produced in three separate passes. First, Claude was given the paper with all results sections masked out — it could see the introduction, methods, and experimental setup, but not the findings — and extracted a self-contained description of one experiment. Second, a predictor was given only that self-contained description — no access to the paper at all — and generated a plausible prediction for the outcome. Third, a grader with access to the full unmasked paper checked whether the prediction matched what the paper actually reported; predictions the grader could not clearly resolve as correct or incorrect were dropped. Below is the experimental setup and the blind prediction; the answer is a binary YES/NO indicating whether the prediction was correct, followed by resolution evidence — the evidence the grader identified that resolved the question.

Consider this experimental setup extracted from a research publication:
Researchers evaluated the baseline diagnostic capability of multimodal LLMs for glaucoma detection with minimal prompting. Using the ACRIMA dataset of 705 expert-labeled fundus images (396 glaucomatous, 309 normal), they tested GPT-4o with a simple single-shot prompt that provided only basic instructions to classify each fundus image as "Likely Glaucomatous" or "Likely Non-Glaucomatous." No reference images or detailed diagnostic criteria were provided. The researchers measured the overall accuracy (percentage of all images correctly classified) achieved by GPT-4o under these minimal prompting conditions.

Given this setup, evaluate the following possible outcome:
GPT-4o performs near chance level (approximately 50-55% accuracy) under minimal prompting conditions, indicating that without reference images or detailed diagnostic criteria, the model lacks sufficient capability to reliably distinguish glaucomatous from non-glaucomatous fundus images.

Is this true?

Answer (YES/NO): NO